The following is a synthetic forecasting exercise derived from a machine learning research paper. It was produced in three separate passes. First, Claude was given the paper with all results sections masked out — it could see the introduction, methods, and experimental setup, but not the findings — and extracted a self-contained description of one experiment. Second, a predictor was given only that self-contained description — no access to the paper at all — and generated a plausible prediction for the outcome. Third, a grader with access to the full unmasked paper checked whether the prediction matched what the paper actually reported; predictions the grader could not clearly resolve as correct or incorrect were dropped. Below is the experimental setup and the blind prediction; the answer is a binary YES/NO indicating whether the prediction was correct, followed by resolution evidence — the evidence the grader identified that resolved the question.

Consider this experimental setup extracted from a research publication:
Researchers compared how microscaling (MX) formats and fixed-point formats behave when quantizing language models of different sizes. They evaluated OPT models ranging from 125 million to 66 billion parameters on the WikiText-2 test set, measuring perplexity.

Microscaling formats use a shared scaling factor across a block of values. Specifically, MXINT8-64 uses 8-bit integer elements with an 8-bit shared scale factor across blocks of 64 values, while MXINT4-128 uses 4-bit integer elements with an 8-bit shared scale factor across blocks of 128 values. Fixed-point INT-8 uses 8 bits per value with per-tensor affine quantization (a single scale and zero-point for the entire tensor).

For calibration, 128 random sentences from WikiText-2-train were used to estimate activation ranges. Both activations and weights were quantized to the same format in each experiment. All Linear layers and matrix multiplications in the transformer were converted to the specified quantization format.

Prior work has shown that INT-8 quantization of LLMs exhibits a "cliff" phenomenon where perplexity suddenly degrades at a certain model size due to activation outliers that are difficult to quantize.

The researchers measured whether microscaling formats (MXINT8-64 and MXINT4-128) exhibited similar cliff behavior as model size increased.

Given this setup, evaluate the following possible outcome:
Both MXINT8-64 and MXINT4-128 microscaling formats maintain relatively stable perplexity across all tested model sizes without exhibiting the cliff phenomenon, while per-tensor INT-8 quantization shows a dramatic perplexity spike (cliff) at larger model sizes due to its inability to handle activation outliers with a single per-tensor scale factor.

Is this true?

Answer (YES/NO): NO